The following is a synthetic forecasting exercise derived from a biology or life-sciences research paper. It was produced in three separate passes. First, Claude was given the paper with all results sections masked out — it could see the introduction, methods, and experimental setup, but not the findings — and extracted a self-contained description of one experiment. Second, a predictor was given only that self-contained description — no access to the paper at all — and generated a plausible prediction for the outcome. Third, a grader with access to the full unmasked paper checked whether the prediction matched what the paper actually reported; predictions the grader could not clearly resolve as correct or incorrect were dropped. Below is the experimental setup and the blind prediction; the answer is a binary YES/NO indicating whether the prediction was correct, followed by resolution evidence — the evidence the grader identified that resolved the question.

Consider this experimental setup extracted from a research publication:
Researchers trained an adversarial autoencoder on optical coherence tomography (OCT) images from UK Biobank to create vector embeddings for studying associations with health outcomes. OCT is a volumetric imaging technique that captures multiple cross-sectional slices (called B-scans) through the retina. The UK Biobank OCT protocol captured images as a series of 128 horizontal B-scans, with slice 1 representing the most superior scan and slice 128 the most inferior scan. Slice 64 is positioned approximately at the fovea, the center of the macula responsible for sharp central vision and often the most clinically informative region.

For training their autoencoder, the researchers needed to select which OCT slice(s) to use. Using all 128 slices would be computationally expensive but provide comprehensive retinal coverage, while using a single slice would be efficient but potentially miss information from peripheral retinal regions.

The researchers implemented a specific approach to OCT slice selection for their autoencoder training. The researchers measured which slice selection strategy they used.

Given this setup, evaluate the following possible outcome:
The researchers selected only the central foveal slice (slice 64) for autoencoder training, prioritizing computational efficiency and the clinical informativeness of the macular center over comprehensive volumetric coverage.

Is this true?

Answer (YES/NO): YES